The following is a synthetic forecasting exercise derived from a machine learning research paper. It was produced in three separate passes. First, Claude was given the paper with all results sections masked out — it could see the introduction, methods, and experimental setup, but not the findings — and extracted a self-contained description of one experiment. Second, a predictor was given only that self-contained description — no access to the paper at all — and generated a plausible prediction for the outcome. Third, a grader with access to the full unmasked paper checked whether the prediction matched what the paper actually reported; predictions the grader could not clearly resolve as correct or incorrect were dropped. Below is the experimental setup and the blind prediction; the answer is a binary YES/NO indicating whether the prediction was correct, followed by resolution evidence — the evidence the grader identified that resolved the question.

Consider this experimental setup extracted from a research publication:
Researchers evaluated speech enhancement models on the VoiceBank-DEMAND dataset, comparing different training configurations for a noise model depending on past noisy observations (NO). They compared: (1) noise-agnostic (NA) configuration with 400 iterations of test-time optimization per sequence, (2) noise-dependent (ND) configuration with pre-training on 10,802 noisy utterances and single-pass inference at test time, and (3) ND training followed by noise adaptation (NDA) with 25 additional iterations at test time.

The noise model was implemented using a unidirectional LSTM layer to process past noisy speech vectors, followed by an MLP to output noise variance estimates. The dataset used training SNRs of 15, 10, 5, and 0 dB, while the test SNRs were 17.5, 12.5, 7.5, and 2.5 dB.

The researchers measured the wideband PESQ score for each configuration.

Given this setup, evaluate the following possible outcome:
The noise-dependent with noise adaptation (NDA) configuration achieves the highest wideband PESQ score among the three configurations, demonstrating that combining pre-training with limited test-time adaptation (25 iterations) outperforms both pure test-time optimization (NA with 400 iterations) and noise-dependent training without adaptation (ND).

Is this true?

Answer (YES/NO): NO